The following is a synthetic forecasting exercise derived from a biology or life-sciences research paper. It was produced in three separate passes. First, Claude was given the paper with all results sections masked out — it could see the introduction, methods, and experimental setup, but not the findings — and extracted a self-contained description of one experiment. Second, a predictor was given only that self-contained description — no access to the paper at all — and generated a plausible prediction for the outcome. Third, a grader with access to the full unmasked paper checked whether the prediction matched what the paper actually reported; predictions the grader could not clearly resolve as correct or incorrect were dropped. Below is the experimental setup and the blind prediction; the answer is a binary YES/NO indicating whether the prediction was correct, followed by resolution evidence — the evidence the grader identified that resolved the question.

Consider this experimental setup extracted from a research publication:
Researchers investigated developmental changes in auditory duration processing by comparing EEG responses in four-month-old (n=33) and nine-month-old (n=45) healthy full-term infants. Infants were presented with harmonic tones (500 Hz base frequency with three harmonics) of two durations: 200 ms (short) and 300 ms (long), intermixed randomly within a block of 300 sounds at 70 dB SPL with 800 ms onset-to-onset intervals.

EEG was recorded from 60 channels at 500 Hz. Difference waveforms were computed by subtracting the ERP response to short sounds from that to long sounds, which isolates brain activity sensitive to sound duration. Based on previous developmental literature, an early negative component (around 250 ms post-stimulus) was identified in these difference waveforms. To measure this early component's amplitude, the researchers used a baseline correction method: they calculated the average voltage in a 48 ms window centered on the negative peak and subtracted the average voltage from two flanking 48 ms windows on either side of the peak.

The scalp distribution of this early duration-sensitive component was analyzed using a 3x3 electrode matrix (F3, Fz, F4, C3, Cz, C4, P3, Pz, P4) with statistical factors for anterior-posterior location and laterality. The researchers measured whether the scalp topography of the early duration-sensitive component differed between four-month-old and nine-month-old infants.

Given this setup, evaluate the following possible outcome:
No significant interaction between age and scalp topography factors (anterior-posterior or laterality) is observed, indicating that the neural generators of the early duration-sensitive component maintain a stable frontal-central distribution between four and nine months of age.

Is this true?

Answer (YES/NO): NO